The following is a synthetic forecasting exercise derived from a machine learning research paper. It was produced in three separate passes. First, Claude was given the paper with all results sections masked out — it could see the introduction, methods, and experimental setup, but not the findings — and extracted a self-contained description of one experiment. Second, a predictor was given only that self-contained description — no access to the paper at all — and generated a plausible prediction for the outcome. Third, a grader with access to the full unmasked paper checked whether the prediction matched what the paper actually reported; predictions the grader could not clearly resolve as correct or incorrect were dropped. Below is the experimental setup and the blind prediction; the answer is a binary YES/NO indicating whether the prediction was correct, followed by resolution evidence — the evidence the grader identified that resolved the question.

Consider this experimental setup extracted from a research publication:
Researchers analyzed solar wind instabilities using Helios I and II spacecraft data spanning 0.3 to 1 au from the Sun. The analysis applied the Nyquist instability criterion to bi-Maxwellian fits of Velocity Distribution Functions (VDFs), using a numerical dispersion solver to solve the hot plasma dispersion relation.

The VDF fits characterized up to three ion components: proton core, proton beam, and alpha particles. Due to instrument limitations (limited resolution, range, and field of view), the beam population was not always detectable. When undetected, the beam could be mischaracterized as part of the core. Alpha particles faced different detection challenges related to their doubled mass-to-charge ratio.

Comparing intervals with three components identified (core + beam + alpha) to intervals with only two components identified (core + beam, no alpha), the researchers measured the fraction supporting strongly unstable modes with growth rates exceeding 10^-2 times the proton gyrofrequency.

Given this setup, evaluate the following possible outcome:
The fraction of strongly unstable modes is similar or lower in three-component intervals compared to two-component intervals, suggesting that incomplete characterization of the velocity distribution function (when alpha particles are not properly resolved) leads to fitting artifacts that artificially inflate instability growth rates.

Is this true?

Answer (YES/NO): YES